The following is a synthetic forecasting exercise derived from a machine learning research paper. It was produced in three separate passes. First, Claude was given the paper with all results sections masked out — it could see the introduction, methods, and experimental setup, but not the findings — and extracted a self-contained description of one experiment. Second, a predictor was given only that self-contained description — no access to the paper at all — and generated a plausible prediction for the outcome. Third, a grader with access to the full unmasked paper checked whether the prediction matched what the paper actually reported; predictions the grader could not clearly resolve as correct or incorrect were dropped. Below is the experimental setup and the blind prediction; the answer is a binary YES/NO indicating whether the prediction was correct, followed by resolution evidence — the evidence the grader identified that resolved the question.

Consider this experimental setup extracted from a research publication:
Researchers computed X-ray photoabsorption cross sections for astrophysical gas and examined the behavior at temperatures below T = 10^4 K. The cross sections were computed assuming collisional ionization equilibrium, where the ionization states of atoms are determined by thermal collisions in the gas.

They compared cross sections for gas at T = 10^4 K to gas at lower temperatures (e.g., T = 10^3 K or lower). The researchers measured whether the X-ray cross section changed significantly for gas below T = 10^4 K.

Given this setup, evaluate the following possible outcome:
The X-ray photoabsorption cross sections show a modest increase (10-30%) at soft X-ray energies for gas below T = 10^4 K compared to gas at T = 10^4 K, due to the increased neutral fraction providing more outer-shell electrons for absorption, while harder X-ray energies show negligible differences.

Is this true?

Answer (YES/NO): NO